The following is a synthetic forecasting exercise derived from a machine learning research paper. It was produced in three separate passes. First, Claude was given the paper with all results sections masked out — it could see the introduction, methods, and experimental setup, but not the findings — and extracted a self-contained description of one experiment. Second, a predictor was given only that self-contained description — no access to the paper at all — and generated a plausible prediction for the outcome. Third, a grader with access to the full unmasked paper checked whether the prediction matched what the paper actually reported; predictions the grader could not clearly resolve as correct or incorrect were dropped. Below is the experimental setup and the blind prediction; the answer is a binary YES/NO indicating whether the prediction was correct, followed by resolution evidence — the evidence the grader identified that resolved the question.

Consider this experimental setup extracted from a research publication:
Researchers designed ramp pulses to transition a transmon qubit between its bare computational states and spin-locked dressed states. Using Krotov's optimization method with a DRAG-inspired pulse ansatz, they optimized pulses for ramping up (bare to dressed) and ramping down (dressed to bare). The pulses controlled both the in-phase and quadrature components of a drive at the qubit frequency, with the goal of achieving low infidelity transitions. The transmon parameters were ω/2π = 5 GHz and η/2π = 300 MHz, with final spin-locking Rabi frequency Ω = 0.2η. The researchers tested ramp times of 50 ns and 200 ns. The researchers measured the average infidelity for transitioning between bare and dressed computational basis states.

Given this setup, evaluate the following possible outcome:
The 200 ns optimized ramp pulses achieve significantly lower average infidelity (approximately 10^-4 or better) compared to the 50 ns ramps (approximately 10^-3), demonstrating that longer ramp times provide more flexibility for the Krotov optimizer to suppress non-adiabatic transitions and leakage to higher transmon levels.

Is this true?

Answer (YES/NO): NO